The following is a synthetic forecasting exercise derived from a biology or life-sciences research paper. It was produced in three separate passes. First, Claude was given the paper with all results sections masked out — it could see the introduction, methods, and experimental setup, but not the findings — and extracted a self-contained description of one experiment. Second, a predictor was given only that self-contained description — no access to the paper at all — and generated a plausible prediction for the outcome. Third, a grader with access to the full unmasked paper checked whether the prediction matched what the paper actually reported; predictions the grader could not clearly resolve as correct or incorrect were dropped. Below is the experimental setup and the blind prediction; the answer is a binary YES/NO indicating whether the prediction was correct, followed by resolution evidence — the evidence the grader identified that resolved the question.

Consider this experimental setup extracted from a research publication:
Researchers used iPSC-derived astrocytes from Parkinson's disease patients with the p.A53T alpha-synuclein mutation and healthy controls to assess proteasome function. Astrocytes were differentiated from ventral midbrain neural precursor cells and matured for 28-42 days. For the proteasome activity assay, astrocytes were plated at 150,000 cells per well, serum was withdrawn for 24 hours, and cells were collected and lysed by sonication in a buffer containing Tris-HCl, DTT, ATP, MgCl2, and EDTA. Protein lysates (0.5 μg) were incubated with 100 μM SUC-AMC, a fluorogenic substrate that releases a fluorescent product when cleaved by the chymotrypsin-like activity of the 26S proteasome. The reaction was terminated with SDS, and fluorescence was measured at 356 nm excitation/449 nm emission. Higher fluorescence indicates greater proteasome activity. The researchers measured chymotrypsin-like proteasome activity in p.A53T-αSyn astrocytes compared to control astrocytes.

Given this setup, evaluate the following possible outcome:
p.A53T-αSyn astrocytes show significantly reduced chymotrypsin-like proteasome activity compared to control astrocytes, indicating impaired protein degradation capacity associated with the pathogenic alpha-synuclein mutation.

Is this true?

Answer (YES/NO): YES